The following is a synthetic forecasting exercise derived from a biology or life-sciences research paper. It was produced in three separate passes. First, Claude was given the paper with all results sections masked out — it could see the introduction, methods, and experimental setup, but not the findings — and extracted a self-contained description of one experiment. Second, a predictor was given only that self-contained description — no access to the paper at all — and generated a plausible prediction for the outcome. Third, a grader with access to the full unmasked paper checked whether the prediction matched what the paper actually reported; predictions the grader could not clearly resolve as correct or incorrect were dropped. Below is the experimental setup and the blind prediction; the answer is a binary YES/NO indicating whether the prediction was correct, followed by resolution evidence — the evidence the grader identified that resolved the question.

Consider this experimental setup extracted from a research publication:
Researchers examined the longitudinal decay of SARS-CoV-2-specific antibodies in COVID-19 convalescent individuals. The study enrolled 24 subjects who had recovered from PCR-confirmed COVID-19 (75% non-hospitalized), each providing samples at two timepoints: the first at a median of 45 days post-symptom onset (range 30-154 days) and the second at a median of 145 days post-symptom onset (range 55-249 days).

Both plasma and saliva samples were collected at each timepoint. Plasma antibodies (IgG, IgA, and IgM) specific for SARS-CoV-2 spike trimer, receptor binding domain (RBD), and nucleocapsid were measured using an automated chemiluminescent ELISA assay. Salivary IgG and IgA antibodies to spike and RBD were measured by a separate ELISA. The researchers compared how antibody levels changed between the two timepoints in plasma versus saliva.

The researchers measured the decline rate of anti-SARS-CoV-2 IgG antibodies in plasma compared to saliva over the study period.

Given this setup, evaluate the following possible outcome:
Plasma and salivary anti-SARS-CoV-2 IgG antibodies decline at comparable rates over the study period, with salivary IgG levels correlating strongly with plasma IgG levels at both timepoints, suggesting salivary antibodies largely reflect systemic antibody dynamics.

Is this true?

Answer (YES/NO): NO